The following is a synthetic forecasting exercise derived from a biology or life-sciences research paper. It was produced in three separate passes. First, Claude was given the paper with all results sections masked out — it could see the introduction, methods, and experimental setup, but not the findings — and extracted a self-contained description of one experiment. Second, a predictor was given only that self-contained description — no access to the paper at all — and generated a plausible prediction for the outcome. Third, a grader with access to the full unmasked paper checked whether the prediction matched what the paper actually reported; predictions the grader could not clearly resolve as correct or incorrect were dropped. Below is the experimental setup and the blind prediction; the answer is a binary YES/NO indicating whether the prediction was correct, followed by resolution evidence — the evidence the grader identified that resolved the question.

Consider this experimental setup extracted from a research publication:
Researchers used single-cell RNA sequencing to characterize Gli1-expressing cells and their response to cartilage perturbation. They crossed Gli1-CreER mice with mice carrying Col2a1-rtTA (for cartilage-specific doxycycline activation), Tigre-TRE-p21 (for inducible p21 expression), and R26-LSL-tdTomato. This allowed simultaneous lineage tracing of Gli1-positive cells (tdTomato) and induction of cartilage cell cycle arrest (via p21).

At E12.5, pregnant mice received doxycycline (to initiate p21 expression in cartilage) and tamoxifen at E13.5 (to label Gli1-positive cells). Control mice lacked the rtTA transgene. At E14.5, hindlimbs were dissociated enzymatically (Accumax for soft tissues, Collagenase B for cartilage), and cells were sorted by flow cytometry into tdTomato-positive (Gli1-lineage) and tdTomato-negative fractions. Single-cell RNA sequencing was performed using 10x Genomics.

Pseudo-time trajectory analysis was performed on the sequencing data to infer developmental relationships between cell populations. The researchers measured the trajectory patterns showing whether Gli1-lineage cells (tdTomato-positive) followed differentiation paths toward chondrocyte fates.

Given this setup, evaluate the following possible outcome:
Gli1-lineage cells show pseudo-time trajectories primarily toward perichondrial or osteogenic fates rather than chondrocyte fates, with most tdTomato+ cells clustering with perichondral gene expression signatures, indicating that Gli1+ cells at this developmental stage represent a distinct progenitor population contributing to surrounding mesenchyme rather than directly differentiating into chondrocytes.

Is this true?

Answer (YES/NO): NO